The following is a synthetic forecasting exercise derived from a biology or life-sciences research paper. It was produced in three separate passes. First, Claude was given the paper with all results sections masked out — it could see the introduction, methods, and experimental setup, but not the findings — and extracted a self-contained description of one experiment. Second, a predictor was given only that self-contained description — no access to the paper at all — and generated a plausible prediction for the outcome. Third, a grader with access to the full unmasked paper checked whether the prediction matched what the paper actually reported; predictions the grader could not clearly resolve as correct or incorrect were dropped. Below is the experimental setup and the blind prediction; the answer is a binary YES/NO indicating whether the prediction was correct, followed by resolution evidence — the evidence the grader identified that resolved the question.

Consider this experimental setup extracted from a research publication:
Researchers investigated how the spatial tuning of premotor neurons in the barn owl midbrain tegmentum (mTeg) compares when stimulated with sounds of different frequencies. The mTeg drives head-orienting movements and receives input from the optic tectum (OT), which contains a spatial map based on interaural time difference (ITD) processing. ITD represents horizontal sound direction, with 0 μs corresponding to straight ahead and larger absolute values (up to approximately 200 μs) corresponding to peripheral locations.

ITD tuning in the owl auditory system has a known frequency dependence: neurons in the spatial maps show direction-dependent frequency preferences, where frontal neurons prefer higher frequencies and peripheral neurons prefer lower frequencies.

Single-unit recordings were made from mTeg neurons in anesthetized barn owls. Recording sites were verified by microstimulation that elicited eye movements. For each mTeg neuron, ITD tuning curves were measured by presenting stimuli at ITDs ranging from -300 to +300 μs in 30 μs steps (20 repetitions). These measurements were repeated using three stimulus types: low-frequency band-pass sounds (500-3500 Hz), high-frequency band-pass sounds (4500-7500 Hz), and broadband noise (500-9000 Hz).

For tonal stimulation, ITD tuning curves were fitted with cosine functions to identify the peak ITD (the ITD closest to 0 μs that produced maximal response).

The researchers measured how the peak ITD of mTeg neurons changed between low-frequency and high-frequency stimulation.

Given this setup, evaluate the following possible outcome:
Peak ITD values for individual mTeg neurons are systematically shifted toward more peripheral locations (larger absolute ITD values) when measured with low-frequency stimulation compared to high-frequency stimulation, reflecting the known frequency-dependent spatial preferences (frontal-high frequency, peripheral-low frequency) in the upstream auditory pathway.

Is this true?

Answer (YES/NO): YES